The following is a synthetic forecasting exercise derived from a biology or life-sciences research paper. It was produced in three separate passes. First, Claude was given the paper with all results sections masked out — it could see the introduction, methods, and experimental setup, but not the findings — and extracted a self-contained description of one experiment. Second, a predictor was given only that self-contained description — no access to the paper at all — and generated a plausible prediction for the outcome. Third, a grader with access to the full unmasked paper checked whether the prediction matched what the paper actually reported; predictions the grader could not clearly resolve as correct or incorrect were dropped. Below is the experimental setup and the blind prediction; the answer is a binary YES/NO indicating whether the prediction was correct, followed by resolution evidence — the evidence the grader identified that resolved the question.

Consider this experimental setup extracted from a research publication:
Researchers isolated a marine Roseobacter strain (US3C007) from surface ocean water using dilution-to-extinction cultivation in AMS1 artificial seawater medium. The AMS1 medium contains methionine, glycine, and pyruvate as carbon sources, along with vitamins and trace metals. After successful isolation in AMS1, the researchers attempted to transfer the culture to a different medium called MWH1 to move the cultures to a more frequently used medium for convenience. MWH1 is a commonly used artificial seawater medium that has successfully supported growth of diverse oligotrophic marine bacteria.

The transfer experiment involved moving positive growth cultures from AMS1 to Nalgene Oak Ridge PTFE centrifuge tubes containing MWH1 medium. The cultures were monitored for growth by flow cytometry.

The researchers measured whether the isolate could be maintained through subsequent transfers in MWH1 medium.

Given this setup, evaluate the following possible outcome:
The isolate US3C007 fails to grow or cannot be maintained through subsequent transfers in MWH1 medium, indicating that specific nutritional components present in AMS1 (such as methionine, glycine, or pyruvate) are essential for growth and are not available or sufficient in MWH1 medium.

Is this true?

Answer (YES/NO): YES